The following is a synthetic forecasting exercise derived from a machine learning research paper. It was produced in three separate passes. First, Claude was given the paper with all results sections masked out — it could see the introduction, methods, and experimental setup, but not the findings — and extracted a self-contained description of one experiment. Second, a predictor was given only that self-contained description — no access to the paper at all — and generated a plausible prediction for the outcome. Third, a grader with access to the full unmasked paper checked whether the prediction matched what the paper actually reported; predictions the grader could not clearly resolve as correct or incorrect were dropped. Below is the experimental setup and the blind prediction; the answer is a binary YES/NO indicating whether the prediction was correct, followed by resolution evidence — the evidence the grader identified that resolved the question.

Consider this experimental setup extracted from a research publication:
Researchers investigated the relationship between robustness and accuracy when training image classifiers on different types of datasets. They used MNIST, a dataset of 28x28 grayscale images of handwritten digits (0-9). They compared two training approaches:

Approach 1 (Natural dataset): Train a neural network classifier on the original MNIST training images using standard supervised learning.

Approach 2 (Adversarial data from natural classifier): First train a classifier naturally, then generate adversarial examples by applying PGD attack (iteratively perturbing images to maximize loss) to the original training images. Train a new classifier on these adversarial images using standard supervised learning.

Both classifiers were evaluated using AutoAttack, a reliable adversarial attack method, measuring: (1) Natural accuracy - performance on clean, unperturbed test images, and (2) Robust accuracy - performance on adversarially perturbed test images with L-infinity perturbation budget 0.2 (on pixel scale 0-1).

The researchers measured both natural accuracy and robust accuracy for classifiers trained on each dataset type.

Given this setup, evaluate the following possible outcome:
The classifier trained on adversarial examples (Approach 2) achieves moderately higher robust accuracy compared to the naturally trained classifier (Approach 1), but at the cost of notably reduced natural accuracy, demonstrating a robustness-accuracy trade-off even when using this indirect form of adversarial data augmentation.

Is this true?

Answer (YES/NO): YES